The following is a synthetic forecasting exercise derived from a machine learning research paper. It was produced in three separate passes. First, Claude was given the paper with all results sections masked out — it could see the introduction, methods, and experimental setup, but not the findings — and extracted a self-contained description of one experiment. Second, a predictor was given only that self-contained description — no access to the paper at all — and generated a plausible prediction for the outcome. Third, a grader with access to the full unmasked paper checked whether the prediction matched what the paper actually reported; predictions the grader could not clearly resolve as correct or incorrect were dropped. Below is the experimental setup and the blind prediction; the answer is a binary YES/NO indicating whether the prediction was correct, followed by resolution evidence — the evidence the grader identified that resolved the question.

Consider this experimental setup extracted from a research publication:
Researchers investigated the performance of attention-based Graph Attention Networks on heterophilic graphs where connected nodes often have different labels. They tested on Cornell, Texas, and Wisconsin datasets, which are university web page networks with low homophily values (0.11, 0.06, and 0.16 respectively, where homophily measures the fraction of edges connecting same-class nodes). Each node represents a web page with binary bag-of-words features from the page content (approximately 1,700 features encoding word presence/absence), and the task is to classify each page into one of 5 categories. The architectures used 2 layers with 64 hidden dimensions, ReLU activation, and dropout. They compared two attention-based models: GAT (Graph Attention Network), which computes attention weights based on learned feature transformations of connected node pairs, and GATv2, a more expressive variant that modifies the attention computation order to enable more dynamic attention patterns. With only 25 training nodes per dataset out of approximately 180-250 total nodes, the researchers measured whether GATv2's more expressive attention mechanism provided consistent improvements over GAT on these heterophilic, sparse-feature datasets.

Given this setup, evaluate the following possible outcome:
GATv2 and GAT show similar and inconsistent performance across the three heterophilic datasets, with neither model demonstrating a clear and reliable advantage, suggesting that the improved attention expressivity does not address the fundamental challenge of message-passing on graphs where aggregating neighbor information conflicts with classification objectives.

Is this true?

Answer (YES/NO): YES